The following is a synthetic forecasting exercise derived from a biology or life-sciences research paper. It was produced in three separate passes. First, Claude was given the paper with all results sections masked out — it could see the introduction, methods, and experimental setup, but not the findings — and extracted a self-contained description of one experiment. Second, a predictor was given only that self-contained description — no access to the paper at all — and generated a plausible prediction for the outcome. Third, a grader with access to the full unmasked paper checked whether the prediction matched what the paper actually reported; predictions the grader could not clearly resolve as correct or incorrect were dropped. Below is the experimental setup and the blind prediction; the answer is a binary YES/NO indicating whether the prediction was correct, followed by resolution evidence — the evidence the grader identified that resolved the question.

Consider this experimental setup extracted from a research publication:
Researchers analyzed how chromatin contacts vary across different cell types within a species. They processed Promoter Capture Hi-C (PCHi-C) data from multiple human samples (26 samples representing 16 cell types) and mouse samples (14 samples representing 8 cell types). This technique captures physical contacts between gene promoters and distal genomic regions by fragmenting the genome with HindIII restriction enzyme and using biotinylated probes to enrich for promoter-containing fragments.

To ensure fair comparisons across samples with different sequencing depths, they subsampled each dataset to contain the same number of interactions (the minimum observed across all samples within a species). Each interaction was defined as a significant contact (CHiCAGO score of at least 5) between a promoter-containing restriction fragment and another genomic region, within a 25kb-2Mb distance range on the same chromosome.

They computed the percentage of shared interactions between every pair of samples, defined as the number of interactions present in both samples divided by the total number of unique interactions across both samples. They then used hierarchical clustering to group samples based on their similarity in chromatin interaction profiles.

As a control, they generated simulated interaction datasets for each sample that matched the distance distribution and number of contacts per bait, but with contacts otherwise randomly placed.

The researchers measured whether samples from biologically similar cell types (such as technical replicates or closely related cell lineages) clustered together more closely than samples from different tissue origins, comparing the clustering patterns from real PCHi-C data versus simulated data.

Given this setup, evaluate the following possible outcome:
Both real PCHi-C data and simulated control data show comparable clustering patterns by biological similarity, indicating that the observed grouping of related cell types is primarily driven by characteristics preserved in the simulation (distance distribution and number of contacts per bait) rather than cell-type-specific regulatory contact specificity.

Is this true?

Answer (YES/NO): NO